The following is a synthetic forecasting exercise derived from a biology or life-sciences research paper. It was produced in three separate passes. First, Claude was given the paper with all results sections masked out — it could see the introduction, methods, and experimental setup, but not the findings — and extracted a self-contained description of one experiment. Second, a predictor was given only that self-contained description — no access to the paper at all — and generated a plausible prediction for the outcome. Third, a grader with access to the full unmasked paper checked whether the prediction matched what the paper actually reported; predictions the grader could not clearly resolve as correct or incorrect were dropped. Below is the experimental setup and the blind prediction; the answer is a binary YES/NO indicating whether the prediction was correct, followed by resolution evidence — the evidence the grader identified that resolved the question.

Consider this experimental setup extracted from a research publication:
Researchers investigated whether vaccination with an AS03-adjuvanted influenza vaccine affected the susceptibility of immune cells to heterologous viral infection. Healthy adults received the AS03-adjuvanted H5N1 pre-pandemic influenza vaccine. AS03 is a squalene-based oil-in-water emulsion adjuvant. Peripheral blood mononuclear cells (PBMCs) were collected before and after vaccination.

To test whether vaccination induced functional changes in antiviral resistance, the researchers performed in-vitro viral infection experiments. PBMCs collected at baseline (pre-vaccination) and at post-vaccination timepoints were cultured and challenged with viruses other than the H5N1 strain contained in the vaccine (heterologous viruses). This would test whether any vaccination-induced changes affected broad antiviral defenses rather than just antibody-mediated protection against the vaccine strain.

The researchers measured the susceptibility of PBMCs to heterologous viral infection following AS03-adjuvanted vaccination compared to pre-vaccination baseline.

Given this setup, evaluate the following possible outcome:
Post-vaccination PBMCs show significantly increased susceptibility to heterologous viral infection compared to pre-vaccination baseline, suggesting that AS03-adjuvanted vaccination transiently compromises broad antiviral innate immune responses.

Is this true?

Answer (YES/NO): NO